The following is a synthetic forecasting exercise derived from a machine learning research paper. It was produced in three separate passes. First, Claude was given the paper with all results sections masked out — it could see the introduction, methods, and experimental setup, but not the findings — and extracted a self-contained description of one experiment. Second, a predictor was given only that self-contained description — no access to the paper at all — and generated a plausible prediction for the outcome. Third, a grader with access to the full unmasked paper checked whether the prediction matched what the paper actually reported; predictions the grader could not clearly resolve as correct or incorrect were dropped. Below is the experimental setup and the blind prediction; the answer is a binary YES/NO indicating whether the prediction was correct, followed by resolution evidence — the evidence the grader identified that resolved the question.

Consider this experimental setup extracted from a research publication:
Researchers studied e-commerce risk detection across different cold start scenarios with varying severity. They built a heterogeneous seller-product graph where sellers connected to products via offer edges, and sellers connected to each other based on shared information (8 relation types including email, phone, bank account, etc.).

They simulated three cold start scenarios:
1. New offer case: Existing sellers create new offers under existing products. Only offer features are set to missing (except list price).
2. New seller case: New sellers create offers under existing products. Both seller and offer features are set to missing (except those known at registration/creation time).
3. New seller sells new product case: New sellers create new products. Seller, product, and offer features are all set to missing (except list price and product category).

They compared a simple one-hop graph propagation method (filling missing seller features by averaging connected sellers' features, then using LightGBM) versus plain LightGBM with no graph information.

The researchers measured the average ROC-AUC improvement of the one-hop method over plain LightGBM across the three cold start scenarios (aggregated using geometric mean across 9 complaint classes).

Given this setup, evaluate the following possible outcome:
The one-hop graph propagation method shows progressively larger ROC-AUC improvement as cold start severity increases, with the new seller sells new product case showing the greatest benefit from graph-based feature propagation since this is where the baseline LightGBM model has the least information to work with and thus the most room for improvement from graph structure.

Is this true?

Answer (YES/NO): NO